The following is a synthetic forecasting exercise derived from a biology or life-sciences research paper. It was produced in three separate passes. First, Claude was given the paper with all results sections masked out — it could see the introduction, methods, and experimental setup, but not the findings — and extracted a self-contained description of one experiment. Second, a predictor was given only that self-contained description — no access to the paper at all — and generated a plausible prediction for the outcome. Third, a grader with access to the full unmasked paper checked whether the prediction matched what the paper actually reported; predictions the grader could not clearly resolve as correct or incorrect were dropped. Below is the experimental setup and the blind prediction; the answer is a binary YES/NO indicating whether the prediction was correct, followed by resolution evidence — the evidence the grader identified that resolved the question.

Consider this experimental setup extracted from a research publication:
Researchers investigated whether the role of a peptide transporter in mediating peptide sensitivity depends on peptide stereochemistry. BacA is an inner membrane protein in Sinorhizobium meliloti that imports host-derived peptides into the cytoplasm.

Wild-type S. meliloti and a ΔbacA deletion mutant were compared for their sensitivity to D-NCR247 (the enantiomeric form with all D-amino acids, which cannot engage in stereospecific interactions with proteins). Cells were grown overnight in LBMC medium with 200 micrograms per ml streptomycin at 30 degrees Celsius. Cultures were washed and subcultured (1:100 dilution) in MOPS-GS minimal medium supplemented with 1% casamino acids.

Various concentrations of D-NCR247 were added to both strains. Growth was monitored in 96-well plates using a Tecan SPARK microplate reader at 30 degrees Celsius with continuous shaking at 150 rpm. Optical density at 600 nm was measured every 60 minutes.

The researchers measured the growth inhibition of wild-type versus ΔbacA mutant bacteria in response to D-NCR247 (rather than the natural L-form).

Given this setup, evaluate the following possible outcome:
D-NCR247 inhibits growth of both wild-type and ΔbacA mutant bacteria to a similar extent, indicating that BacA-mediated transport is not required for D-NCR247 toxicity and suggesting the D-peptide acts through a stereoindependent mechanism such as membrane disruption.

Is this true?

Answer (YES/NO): NO